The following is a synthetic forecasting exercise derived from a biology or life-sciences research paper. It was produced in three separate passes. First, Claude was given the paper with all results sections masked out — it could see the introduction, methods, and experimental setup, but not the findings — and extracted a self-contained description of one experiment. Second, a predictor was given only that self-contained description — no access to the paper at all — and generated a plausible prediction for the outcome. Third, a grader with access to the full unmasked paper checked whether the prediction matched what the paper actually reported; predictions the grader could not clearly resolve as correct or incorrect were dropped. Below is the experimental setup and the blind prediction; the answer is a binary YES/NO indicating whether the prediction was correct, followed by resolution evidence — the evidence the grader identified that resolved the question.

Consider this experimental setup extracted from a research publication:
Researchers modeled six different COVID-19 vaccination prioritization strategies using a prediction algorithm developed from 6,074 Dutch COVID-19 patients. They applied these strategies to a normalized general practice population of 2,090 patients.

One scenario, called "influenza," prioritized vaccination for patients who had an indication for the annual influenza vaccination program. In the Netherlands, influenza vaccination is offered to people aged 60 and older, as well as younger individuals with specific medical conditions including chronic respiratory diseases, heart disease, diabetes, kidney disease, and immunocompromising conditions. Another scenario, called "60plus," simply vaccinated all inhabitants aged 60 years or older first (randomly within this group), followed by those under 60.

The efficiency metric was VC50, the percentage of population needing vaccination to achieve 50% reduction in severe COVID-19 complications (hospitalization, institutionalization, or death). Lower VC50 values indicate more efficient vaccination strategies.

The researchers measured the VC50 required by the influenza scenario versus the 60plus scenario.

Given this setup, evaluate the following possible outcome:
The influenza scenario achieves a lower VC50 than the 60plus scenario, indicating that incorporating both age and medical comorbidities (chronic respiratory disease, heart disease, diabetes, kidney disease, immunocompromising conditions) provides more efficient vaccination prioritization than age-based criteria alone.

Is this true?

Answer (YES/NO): NO